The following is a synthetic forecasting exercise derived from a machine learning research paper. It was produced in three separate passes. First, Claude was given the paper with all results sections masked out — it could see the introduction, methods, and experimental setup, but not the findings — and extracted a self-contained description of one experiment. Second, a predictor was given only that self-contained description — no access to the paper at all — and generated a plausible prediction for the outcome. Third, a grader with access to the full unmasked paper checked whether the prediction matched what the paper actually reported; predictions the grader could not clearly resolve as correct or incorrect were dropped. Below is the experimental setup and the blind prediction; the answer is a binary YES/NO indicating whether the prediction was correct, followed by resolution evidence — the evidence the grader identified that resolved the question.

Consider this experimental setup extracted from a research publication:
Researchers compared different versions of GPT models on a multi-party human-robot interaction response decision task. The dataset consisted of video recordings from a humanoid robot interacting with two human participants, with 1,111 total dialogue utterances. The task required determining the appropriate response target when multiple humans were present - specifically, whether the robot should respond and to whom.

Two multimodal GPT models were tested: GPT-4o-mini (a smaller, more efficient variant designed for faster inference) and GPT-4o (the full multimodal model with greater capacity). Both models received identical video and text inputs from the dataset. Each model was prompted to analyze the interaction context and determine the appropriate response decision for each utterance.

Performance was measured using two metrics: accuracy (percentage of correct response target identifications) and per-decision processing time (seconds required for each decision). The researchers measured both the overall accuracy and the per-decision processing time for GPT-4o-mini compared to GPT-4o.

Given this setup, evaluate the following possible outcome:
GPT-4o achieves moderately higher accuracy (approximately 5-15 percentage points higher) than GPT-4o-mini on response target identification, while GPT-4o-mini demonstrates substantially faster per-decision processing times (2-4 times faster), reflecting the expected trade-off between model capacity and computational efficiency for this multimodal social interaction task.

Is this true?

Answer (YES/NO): NO